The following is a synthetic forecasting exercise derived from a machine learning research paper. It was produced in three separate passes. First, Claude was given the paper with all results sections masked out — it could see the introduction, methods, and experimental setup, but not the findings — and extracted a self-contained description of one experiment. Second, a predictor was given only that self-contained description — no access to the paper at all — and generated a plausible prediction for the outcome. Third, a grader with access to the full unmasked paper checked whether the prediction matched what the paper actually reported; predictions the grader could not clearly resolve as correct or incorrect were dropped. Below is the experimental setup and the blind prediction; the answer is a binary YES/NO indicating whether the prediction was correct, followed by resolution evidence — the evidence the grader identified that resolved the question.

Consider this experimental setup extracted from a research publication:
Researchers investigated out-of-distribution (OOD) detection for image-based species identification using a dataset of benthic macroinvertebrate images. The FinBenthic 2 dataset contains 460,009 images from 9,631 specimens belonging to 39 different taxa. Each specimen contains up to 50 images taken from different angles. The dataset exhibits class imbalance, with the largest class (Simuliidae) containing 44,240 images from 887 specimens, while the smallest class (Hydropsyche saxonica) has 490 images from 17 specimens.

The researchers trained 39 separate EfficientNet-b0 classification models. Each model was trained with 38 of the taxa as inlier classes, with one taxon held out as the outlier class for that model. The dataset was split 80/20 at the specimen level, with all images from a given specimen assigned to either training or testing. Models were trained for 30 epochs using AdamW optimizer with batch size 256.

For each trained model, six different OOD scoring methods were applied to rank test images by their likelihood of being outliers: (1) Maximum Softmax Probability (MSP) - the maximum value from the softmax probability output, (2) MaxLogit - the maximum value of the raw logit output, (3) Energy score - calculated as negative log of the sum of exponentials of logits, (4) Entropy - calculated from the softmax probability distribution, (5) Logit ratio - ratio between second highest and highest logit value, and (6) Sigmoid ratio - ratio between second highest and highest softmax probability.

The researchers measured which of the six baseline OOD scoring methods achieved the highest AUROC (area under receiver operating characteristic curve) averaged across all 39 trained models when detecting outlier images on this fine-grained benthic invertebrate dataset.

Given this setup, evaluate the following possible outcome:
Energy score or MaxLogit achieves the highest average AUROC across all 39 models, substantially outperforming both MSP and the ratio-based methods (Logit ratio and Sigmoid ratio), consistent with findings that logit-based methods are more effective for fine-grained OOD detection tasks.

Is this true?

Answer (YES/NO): NO